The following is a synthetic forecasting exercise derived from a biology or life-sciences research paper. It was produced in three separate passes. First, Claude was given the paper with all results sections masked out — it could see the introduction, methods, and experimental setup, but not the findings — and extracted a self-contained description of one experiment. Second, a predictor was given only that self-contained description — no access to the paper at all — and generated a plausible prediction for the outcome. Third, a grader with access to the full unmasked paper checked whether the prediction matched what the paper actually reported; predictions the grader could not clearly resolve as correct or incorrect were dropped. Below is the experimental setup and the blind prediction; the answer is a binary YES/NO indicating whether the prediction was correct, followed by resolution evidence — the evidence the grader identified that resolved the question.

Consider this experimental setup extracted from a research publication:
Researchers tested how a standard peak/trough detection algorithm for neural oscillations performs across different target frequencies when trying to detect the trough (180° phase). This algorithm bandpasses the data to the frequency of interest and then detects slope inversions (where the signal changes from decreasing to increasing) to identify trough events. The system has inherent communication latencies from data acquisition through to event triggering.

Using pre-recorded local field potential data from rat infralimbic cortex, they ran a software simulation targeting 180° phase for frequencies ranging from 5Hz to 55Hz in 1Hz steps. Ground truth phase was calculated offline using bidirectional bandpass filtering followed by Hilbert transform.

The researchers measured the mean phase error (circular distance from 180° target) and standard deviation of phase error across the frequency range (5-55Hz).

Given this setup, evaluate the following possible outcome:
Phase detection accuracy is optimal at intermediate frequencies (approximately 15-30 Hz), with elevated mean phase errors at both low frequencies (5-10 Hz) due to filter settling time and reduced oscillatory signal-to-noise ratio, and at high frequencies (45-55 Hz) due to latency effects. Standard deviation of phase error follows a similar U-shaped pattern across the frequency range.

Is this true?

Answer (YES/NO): NO